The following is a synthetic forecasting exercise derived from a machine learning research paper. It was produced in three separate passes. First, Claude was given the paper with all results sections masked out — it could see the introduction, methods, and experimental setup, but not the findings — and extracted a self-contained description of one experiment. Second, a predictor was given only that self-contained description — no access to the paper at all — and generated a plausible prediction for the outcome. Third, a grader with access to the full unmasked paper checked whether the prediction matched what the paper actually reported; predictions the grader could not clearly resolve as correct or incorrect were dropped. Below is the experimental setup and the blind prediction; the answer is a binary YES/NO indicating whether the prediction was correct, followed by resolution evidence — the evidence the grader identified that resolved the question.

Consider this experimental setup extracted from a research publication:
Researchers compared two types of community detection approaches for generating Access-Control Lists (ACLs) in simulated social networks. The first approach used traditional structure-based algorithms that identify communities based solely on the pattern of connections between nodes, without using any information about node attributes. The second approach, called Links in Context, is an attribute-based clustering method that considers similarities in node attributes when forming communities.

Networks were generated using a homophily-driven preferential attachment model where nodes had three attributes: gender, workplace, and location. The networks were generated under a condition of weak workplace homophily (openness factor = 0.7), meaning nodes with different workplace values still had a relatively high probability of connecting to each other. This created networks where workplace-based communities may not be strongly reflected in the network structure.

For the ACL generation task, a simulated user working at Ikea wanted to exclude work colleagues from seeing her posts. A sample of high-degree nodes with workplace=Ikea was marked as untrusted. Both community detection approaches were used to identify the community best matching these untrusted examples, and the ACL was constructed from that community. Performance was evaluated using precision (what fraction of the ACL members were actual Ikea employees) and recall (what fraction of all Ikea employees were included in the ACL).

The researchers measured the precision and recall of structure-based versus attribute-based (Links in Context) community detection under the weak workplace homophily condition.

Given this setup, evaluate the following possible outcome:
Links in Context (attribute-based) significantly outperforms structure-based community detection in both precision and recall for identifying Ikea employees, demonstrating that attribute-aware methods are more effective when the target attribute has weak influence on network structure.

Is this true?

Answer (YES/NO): NO